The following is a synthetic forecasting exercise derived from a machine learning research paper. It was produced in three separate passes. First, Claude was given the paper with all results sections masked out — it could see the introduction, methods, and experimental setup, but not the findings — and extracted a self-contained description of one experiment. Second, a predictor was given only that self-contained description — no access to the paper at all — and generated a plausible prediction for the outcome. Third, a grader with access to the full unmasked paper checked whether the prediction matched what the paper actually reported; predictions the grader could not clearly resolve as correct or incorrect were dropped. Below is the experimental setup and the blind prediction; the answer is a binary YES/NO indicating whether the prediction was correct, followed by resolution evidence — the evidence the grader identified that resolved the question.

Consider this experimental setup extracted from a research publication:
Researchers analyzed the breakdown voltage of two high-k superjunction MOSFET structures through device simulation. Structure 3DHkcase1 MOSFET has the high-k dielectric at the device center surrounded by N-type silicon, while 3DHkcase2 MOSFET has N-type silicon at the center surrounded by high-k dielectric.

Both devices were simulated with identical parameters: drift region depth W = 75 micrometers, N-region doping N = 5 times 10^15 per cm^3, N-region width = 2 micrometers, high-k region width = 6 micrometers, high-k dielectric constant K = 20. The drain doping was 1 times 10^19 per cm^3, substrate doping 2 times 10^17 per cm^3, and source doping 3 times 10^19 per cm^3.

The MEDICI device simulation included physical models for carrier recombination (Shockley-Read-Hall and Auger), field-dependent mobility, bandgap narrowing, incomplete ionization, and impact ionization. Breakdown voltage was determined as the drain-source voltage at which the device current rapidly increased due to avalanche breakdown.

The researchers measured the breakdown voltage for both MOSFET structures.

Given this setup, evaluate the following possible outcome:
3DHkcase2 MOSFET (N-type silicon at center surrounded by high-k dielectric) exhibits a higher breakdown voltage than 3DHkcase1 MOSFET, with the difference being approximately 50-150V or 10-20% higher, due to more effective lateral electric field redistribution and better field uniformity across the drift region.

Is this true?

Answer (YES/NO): NO